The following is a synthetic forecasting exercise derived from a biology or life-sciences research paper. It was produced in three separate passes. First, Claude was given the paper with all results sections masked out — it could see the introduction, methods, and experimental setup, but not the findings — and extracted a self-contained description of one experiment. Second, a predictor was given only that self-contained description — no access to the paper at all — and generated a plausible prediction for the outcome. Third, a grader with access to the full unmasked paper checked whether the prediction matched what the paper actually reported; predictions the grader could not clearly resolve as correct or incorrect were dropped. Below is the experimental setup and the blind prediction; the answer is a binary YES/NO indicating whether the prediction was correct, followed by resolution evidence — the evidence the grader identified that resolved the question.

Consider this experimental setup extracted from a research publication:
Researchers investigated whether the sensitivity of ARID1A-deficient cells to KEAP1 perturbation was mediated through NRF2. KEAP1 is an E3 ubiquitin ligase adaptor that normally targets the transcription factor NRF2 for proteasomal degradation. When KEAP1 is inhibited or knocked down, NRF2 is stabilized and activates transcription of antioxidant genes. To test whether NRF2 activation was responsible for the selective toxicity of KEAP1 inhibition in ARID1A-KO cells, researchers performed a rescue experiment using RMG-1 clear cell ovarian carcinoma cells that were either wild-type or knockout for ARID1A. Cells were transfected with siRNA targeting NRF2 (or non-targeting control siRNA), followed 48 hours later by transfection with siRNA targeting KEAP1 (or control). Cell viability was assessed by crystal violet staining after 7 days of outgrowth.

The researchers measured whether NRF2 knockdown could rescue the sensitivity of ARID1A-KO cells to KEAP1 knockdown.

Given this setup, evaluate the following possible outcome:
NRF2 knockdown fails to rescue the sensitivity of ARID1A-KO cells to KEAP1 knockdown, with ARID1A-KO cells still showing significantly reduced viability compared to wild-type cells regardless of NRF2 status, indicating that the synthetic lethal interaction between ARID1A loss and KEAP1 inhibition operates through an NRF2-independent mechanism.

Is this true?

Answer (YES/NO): YES